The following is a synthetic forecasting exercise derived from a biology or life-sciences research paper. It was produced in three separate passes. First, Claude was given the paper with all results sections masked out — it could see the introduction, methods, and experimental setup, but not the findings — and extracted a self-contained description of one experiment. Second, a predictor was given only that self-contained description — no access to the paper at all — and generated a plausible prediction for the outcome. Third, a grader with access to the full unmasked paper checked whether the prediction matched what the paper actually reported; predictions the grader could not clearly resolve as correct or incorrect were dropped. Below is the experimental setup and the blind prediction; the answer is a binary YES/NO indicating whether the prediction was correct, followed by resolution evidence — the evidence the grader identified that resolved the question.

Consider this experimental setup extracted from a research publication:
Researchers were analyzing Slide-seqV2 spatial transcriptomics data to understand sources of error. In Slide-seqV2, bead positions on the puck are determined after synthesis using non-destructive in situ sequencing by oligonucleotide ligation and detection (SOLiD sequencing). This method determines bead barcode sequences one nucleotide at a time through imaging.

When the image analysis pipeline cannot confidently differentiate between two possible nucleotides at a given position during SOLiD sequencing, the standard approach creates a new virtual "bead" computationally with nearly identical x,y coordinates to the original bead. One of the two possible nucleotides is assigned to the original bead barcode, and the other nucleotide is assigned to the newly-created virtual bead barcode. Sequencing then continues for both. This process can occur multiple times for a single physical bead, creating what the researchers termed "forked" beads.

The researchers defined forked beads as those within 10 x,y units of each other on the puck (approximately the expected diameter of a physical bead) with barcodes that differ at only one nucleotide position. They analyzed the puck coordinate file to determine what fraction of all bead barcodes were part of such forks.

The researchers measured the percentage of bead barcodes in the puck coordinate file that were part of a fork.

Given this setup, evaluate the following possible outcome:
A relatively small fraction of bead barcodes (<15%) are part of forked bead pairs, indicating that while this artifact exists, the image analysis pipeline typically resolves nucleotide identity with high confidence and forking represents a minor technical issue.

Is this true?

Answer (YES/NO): NO